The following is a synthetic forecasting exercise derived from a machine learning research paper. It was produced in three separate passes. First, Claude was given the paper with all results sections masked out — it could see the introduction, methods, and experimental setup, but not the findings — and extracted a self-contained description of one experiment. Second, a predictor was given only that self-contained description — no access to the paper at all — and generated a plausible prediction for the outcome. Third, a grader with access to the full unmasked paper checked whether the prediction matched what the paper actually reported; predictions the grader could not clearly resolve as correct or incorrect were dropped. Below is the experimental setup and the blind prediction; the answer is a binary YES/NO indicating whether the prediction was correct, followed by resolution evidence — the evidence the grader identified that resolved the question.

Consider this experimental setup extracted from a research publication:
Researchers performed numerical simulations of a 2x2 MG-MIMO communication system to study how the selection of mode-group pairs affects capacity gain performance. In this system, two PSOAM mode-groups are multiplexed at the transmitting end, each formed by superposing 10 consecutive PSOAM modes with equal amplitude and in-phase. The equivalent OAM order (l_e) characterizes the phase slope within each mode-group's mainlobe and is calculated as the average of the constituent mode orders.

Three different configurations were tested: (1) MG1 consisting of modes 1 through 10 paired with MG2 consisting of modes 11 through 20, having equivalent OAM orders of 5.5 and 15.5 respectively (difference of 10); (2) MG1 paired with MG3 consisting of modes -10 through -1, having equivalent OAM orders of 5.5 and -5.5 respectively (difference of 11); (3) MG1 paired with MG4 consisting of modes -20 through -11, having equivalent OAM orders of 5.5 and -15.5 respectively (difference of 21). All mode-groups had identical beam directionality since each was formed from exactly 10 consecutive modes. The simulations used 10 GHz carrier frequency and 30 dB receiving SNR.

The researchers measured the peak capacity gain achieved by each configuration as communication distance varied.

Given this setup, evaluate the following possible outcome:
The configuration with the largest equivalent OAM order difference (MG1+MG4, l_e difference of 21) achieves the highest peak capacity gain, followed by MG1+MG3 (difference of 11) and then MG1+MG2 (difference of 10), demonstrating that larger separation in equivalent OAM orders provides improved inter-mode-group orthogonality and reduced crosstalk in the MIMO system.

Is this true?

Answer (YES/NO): NO